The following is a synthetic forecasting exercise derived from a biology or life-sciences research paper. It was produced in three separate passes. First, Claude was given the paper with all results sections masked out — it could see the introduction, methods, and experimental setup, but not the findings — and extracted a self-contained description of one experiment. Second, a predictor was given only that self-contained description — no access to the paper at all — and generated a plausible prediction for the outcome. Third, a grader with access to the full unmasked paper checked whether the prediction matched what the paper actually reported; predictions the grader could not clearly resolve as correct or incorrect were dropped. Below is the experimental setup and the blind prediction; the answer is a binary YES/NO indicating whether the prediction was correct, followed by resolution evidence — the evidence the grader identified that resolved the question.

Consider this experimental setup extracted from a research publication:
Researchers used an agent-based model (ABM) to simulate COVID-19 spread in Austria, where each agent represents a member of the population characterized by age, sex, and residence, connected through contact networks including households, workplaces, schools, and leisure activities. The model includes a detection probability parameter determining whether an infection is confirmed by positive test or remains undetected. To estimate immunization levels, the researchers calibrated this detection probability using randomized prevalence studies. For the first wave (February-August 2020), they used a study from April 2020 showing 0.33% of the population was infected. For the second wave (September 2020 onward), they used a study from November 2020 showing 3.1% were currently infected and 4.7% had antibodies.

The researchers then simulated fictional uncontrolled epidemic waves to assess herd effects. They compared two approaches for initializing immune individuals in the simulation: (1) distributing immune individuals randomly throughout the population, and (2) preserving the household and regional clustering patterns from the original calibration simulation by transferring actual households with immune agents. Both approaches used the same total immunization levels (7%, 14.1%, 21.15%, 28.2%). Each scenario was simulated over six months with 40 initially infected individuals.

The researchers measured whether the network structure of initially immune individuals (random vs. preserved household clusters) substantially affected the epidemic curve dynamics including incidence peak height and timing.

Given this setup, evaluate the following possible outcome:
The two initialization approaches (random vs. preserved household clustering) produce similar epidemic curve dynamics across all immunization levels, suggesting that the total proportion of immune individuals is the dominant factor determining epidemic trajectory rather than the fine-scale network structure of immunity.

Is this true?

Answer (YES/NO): YES